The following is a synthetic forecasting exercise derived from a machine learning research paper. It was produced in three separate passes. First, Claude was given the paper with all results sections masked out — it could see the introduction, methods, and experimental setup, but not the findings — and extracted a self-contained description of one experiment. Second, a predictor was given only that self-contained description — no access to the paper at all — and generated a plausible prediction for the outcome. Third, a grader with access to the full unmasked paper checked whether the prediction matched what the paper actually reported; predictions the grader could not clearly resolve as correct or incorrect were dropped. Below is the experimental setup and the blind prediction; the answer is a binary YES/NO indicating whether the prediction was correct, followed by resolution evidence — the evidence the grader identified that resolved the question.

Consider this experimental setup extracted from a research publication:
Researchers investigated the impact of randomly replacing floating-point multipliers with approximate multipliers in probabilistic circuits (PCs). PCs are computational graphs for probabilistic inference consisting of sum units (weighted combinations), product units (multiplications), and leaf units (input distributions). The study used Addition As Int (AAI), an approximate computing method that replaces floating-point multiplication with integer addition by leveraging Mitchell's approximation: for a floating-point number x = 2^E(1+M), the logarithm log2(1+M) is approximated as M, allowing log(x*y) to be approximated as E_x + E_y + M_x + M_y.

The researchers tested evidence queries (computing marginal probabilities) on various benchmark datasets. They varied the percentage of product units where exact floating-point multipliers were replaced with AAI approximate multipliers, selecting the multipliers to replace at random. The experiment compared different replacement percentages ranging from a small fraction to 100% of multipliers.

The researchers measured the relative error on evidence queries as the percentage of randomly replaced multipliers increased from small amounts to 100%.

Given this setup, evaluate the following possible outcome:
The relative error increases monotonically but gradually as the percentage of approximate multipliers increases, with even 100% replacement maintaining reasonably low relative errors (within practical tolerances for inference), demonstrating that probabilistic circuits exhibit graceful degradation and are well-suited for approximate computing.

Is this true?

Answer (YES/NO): NO